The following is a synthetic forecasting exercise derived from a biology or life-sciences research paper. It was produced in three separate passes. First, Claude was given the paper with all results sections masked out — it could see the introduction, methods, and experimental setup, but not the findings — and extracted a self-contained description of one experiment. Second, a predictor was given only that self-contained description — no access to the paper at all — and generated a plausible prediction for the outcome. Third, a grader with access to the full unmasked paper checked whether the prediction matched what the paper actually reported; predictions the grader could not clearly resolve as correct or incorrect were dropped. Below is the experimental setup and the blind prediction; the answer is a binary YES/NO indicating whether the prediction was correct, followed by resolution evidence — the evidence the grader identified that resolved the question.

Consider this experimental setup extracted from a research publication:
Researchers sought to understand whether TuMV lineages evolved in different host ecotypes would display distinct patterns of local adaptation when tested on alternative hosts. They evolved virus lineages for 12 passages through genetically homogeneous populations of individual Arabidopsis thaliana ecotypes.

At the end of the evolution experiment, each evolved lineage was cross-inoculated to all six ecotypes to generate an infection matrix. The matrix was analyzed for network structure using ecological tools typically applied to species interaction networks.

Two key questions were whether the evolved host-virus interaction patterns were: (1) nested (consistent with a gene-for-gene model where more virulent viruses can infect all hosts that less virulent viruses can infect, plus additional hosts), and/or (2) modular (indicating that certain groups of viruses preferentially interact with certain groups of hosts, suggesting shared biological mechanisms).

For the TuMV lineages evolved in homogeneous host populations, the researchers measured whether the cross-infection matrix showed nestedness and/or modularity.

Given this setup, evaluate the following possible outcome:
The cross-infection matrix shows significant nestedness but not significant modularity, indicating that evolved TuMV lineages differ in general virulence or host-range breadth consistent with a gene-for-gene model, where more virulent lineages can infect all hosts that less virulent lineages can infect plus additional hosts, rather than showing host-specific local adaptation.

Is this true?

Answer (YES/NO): NO